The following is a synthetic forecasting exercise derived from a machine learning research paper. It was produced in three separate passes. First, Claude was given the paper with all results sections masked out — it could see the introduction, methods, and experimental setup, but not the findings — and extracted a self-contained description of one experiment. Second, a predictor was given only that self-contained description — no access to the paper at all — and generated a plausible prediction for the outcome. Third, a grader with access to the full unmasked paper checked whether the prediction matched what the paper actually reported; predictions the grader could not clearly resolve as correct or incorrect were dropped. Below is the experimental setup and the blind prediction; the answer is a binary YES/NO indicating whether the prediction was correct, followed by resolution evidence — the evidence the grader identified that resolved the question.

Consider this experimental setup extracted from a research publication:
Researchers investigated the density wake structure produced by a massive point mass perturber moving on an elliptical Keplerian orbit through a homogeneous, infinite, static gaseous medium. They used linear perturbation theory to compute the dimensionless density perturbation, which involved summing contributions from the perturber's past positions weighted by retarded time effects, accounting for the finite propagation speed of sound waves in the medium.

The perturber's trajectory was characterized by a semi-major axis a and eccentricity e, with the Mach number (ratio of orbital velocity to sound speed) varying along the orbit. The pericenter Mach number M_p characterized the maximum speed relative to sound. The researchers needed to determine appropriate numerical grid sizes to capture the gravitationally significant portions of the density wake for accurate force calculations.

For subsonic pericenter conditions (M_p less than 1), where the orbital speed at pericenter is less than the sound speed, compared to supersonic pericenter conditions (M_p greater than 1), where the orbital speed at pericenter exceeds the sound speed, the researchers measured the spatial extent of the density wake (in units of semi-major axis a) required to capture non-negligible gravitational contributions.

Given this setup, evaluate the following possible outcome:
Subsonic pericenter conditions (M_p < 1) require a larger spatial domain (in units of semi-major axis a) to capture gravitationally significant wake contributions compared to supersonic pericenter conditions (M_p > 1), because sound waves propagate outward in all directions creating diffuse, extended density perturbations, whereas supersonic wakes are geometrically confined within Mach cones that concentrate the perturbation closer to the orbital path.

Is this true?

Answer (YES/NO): YES